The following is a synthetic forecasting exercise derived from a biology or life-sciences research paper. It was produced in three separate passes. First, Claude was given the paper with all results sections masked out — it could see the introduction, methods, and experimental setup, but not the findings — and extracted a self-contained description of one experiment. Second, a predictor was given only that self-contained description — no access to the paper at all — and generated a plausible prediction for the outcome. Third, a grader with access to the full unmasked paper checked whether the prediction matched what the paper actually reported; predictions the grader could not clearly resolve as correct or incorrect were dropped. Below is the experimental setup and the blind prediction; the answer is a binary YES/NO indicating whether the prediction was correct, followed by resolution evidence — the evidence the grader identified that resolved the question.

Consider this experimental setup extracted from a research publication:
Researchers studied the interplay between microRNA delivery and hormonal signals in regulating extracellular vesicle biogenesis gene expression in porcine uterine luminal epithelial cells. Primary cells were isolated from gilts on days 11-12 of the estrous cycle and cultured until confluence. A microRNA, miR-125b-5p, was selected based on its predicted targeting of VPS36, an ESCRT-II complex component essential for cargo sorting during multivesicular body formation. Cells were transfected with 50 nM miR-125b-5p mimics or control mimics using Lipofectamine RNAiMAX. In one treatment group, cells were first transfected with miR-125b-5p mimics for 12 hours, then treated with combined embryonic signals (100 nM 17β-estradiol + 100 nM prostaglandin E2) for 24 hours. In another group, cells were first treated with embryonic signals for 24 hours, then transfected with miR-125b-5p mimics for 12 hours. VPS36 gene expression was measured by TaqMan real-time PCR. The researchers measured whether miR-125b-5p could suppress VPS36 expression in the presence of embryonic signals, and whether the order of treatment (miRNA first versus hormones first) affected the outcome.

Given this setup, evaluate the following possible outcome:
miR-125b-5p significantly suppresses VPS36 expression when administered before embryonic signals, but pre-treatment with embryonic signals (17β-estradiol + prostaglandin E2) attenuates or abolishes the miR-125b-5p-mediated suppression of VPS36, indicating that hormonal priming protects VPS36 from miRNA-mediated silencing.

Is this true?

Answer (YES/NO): NO